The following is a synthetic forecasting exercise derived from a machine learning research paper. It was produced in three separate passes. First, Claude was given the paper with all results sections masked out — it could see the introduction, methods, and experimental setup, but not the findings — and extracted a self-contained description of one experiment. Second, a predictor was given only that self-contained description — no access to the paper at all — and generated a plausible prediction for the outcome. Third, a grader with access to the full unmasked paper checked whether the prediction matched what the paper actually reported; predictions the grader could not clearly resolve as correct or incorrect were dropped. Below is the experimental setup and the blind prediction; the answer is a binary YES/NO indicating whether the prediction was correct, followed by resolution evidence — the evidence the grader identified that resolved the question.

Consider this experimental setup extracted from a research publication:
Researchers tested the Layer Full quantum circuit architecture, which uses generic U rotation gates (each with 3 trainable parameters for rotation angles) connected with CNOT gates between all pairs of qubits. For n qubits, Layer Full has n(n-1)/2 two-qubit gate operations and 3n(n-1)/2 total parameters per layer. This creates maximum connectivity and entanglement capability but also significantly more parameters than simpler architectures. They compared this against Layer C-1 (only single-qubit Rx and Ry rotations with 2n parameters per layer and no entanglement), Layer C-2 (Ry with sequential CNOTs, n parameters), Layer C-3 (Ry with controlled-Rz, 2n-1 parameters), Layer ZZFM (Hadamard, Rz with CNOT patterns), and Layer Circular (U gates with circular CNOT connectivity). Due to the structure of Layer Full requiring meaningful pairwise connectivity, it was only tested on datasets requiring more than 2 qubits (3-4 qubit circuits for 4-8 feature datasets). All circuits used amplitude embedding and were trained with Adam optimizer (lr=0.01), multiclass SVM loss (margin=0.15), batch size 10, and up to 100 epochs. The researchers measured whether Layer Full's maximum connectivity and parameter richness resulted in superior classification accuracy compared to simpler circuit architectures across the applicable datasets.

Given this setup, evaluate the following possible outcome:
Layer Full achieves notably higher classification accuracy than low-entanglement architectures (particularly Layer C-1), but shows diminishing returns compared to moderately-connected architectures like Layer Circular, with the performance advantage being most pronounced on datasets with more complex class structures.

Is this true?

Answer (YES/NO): NO